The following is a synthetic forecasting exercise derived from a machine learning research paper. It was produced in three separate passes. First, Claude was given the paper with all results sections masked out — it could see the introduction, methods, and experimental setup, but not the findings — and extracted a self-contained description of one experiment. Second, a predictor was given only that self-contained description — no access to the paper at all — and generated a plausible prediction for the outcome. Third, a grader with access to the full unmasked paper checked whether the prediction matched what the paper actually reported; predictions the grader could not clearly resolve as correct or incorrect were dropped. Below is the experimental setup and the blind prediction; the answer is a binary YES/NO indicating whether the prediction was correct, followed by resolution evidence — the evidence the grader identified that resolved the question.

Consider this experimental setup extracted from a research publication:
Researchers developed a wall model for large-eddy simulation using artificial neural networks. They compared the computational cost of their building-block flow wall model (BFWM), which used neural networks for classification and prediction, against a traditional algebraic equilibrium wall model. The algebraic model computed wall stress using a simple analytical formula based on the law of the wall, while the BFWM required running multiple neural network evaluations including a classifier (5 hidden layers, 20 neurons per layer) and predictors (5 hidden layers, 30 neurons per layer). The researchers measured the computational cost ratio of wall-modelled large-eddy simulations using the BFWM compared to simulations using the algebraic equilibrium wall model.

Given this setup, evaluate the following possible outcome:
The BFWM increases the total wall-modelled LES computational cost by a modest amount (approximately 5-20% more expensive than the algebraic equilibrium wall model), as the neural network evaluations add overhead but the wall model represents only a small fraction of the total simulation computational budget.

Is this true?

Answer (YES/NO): NO